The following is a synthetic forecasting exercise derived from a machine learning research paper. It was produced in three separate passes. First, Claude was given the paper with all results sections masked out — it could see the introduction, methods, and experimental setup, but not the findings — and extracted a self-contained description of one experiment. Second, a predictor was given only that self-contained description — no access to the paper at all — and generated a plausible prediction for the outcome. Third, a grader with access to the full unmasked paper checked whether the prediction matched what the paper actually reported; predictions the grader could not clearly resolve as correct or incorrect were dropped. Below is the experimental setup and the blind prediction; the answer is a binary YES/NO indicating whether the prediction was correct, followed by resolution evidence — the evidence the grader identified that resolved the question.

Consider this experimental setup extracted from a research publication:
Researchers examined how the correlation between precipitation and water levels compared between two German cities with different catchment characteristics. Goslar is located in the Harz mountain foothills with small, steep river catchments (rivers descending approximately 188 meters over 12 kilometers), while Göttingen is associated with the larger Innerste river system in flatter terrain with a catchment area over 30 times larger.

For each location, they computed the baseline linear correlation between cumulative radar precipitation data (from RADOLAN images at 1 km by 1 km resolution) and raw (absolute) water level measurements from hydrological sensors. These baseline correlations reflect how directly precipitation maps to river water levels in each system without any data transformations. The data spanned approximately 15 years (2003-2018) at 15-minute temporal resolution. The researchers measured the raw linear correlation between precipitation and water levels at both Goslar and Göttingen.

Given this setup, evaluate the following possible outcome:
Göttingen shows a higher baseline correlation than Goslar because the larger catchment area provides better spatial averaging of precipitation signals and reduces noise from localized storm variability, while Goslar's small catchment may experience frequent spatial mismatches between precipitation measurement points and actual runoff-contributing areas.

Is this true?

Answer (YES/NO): NO